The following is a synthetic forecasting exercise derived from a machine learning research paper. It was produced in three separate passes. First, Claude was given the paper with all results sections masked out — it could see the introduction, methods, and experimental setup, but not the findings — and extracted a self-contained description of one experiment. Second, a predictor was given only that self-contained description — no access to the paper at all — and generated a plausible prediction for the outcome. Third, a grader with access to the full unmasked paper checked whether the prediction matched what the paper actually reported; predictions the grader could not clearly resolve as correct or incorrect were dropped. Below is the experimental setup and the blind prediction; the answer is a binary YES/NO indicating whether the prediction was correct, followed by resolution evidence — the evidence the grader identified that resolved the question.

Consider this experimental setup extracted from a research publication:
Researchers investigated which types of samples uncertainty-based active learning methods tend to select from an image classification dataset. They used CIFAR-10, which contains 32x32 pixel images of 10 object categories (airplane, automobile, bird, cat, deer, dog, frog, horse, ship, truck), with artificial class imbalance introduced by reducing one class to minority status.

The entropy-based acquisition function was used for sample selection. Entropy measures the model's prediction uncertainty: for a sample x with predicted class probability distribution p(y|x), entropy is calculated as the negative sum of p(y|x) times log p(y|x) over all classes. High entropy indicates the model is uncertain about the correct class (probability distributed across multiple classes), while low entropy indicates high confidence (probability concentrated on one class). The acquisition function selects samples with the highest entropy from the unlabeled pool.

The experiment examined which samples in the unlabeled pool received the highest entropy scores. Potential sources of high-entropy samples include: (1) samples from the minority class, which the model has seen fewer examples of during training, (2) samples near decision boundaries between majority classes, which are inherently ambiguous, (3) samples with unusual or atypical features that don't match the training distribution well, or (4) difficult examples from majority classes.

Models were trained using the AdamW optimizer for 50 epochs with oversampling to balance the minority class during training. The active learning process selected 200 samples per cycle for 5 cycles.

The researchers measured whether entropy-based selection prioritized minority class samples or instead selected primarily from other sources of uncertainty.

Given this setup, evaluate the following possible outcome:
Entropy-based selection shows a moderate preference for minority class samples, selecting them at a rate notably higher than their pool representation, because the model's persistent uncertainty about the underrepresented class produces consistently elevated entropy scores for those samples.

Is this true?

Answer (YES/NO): NO